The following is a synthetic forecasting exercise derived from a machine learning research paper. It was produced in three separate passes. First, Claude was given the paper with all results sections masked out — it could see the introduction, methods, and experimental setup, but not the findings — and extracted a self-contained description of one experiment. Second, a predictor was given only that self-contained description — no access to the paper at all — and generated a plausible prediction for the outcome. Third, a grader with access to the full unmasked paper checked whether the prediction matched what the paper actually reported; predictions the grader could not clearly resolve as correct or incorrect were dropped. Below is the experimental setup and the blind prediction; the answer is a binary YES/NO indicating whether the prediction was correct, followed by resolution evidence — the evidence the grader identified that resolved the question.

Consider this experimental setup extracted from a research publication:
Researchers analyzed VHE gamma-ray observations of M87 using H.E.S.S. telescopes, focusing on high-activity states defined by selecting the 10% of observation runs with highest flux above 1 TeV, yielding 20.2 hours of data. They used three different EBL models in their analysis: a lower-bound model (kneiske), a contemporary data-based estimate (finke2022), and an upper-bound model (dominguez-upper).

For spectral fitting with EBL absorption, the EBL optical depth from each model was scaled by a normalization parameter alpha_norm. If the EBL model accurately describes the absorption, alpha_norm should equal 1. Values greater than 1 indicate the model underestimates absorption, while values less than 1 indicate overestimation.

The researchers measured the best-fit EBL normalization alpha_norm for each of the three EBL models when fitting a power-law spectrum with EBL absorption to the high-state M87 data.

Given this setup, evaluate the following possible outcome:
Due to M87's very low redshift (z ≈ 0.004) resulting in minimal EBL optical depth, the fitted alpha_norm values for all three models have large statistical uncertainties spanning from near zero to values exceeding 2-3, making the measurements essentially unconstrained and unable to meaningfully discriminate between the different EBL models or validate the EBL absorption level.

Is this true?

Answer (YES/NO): NO